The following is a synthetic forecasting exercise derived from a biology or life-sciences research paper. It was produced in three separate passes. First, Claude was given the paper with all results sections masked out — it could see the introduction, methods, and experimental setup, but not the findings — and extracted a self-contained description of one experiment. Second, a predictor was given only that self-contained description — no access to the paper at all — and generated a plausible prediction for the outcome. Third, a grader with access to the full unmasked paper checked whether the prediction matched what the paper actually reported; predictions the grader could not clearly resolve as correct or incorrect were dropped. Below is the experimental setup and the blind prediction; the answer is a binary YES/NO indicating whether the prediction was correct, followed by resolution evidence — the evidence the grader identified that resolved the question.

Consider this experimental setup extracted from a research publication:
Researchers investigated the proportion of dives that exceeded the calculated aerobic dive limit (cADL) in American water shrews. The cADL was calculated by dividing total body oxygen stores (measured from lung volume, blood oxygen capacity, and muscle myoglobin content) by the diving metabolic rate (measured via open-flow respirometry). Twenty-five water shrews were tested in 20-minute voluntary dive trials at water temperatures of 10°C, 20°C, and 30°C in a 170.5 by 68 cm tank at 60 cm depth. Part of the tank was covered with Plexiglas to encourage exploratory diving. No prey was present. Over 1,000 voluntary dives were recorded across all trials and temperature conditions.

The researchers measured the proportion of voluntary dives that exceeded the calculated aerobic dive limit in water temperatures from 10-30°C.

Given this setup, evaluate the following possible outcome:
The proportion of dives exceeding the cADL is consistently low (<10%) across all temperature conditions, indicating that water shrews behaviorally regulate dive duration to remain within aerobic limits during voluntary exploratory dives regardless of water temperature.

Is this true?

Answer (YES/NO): YES